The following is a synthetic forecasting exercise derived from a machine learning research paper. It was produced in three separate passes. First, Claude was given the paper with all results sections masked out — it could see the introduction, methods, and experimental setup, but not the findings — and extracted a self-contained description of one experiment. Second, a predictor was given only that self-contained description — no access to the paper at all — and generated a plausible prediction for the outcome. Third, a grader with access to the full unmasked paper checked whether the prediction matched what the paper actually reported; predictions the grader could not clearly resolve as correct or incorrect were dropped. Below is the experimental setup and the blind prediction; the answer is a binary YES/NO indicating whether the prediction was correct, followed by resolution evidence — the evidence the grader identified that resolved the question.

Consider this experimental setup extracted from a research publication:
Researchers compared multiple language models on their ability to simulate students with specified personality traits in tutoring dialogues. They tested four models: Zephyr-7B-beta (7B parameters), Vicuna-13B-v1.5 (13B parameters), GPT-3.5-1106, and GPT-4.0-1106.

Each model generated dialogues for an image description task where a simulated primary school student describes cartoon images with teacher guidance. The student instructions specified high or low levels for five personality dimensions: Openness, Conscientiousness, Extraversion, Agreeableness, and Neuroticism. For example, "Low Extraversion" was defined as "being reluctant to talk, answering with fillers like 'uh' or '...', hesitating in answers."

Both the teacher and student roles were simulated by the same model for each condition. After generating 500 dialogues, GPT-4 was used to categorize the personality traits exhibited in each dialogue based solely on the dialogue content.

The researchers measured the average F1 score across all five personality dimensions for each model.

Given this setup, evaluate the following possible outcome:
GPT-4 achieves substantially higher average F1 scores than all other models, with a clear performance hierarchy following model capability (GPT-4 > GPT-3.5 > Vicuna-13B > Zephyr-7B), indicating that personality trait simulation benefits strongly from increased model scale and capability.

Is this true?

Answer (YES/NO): NO